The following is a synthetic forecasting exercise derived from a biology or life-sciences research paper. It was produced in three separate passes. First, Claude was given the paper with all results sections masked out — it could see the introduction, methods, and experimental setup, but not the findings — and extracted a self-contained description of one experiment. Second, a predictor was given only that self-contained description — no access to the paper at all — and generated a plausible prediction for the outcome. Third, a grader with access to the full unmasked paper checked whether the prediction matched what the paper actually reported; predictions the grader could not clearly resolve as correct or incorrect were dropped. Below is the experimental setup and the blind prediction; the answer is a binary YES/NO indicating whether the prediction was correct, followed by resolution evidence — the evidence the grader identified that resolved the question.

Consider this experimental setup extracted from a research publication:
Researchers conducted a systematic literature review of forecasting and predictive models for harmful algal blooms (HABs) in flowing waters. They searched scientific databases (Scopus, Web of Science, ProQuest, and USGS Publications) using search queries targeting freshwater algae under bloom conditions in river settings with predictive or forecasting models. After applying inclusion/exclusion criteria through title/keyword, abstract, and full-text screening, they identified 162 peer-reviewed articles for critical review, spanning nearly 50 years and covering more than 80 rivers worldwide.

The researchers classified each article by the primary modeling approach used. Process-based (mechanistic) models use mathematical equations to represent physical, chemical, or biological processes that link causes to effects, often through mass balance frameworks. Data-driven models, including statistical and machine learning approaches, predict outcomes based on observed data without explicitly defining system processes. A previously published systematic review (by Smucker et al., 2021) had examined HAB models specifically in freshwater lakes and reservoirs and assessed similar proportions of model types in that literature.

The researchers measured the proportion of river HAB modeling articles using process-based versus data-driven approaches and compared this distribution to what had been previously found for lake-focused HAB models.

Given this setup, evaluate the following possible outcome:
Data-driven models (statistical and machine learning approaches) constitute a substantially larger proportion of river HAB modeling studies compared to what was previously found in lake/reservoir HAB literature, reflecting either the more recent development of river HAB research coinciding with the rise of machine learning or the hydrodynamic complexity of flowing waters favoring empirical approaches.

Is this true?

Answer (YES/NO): NO